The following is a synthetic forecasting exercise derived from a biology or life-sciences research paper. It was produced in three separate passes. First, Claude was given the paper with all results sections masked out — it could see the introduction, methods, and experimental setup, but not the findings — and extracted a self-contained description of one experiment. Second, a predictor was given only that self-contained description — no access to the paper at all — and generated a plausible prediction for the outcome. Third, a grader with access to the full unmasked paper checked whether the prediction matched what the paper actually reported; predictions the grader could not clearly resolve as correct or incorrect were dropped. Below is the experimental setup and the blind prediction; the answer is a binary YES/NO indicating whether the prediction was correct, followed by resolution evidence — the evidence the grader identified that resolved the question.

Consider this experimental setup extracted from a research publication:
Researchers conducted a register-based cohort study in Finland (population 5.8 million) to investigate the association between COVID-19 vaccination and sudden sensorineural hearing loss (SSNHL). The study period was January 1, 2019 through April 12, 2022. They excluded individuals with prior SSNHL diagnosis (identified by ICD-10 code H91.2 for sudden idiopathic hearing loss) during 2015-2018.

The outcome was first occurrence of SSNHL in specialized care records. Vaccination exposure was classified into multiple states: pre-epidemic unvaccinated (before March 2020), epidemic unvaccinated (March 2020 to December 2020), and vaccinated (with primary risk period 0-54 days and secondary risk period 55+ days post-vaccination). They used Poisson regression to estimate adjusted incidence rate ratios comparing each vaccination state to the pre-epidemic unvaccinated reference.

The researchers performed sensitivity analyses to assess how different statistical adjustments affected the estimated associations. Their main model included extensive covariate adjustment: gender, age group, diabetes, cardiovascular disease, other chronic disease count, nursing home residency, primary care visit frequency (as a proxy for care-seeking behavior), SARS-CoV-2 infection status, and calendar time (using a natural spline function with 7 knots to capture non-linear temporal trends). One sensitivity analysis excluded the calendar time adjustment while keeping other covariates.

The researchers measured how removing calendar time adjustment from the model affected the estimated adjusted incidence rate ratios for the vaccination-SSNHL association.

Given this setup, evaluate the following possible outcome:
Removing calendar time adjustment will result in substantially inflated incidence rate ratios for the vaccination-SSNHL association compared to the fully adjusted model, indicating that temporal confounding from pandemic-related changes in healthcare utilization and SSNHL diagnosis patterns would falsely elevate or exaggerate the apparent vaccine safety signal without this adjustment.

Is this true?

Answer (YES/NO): NO